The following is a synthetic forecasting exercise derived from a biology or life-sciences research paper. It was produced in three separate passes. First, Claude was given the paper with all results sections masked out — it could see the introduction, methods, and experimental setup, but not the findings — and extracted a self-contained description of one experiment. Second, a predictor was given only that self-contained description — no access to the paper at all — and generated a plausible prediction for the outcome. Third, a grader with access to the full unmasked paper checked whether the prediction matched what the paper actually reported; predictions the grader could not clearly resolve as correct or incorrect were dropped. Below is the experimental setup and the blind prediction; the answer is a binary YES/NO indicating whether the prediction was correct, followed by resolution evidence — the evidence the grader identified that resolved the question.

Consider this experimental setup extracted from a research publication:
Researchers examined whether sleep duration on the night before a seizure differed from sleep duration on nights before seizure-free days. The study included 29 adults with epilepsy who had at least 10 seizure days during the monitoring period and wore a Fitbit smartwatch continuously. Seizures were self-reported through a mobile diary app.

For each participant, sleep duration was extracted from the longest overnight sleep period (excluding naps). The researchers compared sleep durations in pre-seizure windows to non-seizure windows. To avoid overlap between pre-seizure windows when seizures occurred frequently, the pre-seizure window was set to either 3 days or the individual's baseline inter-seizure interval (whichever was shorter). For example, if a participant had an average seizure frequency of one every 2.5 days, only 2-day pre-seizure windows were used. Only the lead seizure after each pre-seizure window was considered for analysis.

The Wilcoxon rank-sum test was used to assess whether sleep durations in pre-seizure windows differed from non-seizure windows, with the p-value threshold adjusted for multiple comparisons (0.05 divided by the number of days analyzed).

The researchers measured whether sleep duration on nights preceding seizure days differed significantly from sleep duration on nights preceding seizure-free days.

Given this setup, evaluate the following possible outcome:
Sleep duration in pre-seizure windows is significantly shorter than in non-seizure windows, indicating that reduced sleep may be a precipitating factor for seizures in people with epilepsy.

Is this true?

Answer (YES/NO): NO